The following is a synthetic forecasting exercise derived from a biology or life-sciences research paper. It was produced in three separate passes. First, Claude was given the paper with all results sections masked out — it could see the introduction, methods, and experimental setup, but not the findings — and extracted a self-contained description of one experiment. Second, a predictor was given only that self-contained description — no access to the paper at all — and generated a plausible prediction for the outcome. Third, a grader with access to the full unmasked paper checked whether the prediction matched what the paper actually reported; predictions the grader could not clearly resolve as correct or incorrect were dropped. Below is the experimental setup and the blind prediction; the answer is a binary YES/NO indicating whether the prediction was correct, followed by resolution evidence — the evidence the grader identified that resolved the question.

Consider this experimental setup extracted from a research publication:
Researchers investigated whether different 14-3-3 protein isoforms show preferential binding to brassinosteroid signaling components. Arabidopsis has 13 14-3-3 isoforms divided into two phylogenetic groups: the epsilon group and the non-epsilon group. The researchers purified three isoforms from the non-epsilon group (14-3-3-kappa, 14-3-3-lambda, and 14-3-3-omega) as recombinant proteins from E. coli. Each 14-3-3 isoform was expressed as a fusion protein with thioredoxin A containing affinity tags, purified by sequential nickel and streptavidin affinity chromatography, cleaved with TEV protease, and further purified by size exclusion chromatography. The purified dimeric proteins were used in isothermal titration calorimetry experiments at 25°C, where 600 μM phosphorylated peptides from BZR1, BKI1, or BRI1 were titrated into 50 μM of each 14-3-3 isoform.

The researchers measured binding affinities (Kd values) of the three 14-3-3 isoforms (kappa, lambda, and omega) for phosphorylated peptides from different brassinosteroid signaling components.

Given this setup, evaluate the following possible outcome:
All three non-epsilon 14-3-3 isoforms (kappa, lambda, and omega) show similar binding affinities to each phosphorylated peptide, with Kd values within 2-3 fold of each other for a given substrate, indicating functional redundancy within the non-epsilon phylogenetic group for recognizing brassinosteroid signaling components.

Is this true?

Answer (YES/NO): YES